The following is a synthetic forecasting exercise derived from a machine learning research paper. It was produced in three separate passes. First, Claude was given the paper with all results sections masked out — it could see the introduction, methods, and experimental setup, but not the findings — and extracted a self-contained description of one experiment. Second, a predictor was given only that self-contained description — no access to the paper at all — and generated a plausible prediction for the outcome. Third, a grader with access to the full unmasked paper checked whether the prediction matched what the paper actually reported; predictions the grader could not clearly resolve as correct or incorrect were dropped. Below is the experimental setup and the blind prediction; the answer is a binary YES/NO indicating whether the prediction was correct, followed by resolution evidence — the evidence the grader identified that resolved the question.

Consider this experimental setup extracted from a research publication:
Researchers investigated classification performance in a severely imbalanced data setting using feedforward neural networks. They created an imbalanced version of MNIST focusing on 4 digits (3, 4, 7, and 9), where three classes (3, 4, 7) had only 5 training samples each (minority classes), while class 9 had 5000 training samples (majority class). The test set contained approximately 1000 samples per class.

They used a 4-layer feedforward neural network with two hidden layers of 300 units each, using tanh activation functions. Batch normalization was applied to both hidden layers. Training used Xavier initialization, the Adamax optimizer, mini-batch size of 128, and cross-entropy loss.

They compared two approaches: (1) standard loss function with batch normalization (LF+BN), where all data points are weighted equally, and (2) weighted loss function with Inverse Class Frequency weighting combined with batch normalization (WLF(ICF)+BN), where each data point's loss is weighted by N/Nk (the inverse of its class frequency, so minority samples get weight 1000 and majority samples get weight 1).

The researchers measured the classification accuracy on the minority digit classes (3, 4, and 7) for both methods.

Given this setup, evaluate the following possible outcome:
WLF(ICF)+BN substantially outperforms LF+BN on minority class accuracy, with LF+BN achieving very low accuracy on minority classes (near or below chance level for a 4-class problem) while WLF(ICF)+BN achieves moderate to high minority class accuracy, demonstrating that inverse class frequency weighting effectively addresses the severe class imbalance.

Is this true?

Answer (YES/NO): NO